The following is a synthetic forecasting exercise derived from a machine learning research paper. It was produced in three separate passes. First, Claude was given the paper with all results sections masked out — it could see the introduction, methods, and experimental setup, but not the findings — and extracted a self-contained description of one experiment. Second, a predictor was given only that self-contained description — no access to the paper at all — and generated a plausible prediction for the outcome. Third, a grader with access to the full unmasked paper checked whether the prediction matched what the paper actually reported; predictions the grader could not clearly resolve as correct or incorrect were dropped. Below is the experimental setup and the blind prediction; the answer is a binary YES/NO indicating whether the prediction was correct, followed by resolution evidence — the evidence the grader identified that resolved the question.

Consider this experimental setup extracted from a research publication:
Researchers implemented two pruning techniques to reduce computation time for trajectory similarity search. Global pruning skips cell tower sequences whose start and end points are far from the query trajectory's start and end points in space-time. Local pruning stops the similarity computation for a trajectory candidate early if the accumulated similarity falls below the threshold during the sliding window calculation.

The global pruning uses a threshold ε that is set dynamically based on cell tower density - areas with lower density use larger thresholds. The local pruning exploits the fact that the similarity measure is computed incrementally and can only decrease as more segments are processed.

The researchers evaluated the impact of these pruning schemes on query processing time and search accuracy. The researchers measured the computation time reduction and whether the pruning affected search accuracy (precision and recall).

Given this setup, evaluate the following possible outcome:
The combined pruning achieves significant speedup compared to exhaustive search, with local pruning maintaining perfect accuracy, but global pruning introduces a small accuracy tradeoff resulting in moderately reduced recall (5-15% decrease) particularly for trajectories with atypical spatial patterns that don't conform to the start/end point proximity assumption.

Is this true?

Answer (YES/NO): NO